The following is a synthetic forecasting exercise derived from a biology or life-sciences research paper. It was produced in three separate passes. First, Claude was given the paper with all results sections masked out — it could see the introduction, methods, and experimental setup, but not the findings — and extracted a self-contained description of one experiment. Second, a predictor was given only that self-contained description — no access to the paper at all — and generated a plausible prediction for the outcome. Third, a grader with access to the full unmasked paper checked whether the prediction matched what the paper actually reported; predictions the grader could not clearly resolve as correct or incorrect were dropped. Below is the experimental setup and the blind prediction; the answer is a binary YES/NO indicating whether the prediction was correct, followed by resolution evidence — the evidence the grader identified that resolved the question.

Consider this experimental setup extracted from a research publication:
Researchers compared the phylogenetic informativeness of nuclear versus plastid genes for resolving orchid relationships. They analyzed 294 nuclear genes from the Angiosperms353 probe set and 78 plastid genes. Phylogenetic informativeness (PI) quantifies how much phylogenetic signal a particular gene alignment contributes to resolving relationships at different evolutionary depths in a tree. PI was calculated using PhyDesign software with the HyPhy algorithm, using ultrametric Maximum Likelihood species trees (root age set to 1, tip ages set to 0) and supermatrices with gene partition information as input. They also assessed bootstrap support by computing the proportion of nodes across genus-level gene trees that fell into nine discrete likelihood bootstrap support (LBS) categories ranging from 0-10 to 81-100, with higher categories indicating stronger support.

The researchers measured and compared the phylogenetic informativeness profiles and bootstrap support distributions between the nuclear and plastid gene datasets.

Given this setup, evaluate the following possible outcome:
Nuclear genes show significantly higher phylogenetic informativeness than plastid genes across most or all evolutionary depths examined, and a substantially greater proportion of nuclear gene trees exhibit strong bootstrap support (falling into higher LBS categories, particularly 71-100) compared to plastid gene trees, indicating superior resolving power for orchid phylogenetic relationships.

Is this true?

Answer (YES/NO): YES